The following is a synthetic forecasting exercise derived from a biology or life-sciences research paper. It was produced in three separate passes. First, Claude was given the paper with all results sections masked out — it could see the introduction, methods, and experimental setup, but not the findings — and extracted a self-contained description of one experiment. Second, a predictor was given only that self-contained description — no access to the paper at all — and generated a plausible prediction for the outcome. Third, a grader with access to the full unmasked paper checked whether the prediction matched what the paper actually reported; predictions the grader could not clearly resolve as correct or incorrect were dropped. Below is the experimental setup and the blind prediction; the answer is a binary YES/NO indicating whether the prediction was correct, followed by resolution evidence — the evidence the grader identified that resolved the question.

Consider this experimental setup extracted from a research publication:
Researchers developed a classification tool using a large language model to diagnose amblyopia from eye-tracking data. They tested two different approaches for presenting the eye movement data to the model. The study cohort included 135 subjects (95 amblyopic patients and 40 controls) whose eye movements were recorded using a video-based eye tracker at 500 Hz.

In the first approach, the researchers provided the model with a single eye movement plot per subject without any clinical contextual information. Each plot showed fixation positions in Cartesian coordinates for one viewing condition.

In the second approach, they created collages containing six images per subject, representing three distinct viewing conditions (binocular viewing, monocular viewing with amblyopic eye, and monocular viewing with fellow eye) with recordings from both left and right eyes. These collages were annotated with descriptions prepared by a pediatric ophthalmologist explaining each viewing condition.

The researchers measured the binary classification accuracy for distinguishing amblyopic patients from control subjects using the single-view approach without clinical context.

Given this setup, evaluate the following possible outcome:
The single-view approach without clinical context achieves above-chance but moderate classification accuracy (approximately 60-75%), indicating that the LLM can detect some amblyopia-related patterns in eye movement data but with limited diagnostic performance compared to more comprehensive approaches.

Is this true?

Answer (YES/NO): NO